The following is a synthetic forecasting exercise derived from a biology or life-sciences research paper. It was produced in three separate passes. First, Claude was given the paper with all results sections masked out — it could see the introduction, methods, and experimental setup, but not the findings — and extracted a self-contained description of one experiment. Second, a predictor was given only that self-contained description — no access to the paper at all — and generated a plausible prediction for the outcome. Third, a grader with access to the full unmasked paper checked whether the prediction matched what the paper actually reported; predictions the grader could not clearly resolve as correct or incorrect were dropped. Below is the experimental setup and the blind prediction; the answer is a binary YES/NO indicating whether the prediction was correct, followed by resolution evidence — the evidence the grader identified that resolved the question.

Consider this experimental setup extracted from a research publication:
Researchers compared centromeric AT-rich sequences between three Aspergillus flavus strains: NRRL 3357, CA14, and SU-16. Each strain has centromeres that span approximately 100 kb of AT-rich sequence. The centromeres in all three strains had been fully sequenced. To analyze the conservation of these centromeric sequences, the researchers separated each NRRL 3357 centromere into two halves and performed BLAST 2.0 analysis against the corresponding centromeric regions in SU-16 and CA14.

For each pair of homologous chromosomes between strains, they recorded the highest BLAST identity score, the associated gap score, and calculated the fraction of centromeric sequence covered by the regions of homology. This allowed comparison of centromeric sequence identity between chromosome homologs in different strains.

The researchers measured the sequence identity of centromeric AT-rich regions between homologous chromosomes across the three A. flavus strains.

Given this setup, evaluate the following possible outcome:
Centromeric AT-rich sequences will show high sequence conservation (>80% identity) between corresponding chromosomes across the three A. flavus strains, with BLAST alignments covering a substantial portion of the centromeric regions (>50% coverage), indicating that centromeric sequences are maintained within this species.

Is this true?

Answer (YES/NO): NO